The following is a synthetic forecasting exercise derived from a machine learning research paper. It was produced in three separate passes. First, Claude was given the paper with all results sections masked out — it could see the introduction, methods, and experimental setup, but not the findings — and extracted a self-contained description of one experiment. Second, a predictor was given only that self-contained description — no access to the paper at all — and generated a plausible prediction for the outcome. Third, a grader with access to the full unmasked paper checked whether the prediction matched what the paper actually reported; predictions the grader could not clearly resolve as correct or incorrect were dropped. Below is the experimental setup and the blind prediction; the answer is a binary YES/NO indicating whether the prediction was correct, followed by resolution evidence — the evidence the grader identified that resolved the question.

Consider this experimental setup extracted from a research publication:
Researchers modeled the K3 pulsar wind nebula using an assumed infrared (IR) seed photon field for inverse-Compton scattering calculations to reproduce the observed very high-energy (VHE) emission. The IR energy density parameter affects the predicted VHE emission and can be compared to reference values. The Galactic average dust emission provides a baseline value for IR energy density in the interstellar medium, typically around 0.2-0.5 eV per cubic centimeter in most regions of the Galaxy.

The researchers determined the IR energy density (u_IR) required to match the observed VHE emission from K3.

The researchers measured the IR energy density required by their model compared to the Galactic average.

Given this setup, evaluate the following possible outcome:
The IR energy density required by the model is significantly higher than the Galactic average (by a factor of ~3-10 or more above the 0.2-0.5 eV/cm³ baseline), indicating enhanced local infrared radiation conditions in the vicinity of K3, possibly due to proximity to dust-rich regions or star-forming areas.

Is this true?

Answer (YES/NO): YES